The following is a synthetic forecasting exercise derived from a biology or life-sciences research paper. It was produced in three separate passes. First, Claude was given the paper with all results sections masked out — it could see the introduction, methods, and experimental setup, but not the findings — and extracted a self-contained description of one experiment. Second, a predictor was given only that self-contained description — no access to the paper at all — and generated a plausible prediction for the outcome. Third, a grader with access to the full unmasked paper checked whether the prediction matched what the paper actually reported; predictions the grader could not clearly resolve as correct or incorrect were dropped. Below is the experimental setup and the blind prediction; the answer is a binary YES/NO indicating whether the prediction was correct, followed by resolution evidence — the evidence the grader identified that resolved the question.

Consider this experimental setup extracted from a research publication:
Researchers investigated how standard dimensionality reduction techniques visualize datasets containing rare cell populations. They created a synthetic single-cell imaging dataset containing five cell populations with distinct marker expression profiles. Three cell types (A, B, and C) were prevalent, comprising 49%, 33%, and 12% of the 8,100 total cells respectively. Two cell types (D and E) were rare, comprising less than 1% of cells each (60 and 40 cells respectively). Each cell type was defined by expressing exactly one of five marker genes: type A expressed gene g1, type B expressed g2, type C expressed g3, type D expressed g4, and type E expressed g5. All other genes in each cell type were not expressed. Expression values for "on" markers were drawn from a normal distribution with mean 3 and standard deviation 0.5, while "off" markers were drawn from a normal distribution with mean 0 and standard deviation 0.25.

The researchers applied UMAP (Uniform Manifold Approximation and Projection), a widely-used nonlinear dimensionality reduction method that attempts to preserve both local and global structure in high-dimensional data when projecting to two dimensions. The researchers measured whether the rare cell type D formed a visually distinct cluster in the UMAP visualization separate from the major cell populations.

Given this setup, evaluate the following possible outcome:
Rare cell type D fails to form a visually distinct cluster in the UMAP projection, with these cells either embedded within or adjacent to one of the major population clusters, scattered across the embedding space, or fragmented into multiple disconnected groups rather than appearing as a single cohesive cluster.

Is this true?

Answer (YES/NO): YES